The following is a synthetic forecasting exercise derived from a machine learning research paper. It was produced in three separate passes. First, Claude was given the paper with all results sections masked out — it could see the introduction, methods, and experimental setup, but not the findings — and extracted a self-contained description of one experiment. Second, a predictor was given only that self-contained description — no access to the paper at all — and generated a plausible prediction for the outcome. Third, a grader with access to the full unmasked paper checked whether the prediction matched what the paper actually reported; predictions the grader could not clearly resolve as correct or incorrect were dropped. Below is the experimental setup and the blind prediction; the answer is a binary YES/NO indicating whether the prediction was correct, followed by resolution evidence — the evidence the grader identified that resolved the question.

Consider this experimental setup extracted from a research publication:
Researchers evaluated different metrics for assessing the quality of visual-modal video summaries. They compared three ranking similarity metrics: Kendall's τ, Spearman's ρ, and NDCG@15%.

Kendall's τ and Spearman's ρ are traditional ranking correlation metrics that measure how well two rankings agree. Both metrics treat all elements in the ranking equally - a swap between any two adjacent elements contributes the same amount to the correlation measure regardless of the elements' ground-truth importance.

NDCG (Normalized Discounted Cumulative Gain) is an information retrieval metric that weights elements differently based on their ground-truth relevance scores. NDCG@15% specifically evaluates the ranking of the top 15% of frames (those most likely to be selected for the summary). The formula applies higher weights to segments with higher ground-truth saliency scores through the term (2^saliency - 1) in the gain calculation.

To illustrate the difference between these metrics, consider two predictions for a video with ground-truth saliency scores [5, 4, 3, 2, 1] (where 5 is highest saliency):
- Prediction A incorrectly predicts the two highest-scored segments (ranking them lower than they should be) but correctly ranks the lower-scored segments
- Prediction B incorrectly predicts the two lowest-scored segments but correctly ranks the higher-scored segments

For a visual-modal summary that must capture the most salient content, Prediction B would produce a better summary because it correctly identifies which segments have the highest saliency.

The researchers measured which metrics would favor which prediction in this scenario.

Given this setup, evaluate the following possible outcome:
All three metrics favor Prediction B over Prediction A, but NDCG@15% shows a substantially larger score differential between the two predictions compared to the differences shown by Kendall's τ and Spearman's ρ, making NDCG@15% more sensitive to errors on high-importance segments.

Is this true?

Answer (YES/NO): NO